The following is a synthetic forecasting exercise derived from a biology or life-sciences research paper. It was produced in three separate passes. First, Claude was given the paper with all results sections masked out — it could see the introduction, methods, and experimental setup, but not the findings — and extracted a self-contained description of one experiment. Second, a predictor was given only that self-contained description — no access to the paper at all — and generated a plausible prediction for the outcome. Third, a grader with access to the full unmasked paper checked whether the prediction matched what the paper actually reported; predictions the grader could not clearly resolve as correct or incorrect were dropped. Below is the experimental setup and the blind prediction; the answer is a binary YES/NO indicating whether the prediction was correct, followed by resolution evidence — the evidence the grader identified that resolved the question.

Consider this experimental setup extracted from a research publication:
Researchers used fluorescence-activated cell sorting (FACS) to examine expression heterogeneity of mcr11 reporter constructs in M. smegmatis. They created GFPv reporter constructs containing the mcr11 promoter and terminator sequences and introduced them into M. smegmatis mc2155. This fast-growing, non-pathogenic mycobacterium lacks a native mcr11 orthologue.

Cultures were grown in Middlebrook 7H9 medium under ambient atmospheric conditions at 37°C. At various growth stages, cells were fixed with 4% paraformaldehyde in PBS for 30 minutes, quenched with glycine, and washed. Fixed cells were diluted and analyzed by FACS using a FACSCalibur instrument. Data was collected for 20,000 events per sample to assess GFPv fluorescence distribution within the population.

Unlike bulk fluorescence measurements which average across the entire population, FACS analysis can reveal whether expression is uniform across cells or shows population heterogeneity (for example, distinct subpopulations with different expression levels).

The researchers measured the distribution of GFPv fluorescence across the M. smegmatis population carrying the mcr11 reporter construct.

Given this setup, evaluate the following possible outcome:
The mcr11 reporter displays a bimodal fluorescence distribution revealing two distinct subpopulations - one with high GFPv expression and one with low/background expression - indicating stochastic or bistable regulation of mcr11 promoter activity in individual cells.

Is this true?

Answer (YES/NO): NO